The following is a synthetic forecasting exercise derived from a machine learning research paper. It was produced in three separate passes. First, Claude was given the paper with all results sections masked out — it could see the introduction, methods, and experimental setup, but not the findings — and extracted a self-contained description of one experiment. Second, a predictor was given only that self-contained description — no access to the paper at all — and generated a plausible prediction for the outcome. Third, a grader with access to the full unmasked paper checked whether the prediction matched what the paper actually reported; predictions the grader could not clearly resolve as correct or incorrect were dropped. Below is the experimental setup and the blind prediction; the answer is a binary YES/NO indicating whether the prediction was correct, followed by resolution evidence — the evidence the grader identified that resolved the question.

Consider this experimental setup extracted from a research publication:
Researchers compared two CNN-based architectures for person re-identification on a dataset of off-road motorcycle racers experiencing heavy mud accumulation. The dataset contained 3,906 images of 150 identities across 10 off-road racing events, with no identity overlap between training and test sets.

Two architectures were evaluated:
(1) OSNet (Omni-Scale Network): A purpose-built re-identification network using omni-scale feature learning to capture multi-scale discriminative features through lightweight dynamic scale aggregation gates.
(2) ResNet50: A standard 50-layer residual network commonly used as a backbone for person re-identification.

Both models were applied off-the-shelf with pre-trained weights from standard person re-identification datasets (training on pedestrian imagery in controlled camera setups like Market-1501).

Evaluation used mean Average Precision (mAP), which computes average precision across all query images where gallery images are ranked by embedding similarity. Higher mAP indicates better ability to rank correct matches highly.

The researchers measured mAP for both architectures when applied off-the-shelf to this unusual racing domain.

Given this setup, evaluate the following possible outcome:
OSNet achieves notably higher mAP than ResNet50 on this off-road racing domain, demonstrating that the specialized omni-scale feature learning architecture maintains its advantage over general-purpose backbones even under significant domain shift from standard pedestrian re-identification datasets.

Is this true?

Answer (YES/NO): NO